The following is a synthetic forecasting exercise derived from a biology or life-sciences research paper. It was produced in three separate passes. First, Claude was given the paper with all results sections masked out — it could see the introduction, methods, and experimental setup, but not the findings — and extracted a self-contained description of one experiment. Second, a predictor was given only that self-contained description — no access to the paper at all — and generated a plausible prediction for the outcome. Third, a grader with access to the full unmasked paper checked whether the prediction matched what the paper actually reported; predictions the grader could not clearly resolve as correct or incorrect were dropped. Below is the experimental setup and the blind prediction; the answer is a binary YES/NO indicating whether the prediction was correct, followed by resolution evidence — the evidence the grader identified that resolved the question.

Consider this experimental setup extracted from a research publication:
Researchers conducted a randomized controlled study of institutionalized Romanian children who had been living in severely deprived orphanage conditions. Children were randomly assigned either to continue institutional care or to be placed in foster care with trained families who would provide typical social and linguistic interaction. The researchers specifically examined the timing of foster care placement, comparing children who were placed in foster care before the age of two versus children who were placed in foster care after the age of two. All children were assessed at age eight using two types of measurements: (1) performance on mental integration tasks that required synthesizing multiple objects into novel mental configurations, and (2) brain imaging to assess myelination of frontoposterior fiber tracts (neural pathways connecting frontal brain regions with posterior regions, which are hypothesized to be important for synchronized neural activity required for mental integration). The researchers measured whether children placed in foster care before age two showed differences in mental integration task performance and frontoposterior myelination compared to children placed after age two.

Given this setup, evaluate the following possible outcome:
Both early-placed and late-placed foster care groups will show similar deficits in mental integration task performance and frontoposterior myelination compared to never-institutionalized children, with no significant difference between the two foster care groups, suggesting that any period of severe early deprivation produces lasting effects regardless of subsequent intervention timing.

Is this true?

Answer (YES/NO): NO